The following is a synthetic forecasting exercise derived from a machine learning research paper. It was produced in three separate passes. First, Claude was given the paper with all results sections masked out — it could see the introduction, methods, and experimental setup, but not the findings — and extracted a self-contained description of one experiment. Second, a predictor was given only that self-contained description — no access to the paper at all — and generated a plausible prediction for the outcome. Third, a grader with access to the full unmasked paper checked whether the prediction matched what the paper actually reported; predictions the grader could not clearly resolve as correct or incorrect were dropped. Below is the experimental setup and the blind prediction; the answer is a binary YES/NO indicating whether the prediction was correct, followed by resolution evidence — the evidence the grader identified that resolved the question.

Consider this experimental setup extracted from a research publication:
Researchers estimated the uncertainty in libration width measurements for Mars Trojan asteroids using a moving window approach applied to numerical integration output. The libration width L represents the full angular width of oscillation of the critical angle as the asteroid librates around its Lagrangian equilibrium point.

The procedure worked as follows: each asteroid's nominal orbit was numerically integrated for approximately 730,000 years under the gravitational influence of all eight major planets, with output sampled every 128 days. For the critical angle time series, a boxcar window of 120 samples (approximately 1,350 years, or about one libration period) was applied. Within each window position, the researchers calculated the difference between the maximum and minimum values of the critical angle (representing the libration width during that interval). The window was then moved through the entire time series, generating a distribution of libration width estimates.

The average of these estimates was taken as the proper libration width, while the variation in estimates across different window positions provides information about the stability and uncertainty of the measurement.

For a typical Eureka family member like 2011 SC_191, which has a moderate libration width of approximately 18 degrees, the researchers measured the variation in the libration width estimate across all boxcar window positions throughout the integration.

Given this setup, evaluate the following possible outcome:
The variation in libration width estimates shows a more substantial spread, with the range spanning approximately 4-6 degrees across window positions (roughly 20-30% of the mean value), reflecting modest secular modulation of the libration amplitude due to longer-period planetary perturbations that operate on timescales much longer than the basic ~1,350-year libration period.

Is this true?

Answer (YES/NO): NO